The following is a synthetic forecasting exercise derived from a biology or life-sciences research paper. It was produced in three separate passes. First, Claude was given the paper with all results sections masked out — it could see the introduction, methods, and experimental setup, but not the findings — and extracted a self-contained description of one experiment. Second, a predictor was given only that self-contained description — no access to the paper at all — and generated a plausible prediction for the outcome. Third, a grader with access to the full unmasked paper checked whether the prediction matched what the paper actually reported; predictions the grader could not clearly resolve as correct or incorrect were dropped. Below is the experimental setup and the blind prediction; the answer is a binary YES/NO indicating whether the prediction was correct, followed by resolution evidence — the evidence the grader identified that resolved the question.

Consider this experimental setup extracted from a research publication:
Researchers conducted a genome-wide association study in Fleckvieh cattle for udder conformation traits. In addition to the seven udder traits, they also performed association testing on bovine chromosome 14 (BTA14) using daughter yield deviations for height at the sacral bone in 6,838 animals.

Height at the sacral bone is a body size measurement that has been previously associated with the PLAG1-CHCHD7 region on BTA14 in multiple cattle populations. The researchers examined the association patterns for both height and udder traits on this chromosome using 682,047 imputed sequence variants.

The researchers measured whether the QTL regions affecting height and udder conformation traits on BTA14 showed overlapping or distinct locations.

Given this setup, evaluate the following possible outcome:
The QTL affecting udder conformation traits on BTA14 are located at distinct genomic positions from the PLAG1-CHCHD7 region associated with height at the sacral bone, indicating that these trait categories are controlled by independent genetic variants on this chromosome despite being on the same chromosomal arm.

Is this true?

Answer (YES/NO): NO